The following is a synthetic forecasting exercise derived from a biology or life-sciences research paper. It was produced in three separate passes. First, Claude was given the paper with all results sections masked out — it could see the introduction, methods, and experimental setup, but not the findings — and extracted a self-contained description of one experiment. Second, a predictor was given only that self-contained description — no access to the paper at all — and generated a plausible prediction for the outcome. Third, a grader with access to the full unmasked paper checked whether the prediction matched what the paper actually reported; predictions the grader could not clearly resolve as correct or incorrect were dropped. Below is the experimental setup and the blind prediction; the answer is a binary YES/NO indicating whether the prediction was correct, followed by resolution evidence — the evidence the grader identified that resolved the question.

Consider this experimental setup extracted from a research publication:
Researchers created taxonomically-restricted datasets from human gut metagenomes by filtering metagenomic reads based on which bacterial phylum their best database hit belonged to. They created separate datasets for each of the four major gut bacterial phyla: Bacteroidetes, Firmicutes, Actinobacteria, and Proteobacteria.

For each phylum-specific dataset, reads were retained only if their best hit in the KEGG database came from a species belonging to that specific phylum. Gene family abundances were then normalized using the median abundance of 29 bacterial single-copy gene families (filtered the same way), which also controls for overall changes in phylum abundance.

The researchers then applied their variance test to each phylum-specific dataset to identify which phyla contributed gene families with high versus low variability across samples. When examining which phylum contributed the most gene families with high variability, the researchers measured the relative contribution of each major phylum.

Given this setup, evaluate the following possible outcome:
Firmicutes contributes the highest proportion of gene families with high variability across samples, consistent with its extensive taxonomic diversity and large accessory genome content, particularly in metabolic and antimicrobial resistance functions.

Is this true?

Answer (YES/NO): NO